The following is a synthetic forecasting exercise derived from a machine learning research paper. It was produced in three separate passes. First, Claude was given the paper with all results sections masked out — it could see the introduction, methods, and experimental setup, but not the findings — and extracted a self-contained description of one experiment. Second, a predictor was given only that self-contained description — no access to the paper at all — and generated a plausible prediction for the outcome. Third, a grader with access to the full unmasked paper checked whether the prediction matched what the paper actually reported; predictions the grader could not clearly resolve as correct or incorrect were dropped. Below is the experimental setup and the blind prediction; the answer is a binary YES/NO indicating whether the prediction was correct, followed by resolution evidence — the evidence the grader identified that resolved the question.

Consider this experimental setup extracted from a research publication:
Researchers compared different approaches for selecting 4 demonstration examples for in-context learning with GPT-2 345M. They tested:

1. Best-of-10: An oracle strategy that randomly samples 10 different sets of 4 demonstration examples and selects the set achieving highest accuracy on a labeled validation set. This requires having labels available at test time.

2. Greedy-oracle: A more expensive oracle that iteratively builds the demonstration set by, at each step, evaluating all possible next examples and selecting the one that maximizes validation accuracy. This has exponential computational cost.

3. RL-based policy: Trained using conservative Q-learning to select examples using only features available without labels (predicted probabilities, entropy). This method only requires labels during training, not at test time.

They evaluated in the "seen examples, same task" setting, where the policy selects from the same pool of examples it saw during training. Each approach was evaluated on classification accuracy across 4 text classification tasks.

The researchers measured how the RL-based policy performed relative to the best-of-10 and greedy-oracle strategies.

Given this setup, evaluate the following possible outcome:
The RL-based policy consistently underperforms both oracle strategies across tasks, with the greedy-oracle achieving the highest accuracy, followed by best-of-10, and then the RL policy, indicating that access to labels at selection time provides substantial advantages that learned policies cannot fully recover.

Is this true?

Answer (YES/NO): NO